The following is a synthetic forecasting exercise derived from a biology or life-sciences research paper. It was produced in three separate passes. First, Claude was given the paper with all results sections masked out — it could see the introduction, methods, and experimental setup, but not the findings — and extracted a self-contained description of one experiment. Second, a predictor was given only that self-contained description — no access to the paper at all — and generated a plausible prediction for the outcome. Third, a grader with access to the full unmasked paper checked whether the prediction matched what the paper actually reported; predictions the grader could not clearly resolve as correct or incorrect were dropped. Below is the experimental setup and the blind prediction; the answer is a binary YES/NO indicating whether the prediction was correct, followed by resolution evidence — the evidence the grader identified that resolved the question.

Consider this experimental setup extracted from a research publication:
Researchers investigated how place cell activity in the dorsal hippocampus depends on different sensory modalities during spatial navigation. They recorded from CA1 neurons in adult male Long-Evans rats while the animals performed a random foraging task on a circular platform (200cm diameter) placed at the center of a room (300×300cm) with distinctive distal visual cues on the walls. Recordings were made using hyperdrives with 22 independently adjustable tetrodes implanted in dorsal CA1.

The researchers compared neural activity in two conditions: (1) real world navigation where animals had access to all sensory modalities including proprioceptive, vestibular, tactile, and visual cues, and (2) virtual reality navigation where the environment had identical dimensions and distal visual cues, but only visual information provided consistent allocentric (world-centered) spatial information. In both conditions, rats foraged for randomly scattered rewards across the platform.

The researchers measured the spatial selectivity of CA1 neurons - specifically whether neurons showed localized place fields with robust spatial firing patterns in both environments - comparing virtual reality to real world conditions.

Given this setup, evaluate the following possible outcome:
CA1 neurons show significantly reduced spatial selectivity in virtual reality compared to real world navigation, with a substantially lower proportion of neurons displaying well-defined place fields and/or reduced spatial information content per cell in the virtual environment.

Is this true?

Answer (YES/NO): YES